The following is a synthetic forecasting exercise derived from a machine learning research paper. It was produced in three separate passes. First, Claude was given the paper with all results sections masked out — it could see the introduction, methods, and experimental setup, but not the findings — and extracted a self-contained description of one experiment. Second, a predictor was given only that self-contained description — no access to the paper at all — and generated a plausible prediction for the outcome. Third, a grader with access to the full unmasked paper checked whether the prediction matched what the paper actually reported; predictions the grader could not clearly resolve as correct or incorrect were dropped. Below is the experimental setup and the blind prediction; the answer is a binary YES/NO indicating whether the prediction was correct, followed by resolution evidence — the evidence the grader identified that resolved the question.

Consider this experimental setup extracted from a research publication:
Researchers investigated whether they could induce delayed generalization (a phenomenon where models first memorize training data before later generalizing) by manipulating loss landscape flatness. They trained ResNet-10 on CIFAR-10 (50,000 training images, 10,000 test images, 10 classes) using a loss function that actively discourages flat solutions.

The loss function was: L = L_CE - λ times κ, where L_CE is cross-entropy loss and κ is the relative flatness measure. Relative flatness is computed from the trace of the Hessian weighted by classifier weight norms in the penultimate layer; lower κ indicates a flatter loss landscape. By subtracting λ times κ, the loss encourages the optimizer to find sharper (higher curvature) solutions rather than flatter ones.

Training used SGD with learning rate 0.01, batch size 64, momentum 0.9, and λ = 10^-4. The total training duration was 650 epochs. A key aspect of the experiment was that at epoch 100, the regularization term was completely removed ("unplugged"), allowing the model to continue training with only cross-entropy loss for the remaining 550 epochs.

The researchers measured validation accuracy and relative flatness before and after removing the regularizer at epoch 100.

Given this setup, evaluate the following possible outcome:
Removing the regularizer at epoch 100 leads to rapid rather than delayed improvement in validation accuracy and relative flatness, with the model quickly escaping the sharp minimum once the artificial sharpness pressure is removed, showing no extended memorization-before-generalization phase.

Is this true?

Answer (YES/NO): YES